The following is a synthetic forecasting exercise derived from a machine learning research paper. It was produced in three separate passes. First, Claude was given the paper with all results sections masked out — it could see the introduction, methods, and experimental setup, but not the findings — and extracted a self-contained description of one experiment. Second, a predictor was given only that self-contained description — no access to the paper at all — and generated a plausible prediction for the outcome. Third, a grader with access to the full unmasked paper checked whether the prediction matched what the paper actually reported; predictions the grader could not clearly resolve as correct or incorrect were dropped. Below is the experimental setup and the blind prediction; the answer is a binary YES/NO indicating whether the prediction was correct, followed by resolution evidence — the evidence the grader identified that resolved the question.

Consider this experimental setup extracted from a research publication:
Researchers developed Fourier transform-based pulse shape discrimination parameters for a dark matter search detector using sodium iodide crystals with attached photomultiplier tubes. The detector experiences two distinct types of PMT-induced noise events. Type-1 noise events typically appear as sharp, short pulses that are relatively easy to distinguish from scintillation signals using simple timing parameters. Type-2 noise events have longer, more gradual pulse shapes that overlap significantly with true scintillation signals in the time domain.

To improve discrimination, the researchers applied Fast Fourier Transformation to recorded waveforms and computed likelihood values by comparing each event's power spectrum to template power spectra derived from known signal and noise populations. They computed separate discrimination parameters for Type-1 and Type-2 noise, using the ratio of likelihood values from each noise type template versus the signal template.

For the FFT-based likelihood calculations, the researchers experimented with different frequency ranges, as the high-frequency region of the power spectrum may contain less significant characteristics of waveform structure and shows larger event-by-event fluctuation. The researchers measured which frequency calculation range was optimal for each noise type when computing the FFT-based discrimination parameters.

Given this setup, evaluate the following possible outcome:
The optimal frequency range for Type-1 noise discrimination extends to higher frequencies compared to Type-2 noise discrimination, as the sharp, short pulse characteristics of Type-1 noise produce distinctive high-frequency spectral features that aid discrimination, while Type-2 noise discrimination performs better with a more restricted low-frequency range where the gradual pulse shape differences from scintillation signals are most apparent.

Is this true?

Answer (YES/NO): YES